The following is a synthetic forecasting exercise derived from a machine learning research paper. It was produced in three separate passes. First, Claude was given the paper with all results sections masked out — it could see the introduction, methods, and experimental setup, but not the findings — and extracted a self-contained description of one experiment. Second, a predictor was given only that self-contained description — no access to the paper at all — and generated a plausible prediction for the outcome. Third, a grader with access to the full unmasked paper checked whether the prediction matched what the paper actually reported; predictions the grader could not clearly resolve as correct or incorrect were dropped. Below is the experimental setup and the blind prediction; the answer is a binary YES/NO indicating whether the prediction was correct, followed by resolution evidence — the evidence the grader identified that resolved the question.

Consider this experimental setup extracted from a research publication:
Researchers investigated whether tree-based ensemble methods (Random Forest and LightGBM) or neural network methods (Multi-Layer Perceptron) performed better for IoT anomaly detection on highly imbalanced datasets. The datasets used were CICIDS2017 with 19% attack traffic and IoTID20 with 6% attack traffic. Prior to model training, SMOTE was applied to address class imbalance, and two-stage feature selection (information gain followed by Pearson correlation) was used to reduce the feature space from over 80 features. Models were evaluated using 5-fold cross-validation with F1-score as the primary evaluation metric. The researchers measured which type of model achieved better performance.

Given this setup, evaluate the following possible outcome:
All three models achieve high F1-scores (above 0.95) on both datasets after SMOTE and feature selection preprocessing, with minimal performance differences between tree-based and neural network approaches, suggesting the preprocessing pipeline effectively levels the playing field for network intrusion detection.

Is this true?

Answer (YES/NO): NO